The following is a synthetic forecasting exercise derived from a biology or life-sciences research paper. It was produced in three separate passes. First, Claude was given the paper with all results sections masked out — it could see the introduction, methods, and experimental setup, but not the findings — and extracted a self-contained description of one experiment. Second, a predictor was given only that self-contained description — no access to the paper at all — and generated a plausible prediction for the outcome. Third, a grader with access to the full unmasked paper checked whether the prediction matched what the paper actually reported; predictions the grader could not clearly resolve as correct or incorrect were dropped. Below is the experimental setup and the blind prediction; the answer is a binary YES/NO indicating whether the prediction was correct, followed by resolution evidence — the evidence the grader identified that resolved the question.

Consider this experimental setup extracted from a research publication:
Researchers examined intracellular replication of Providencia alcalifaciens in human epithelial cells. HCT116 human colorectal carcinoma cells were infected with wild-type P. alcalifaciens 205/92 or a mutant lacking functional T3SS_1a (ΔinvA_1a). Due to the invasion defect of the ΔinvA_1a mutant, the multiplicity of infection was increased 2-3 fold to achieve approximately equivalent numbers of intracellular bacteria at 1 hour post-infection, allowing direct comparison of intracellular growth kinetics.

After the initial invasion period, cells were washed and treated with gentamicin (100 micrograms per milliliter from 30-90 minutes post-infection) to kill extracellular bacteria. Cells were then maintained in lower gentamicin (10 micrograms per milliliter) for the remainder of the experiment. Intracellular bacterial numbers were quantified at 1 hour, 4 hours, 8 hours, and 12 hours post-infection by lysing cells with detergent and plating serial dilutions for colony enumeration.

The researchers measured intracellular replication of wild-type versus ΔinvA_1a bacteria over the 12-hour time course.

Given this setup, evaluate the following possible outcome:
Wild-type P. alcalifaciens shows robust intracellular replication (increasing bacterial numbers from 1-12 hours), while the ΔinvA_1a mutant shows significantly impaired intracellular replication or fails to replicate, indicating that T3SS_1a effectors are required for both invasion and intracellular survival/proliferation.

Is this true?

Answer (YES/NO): YES